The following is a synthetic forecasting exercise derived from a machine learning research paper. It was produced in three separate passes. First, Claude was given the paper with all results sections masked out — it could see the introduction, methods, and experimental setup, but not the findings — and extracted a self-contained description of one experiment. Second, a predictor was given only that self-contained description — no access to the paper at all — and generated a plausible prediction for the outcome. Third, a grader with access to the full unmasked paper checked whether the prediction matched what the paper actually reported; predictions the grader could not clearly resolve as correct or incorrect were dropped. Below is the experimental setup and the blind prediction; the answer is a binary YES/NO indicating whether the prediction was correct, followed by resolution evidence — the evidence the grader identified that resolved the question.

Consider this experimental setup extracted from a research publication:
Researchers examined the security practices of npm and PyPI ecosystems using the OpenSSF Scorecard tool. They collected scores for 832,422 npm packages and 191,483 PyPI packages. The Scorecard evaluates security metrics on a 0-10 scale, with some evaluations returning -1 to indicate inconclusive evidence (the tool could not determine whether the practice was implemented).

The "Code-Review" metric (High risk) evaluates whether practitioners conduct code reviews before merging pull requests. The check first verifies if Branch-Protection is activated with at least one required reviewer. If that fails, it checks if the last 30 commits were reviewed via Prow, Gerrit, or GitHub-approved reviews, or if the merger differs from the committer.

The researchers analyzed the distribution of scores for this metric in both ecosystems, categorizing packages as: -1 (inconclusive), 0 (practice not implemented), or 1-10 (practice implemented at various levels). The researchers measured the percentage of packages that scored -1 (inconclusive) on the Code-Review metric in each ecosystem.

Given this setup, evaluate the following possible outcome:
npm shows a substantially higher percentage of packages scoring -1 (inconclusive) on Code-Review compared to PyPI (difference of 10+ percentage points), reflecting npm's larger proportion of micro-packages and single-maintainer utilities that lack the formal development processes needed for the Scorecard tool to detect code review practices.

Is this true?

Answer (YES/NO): NO